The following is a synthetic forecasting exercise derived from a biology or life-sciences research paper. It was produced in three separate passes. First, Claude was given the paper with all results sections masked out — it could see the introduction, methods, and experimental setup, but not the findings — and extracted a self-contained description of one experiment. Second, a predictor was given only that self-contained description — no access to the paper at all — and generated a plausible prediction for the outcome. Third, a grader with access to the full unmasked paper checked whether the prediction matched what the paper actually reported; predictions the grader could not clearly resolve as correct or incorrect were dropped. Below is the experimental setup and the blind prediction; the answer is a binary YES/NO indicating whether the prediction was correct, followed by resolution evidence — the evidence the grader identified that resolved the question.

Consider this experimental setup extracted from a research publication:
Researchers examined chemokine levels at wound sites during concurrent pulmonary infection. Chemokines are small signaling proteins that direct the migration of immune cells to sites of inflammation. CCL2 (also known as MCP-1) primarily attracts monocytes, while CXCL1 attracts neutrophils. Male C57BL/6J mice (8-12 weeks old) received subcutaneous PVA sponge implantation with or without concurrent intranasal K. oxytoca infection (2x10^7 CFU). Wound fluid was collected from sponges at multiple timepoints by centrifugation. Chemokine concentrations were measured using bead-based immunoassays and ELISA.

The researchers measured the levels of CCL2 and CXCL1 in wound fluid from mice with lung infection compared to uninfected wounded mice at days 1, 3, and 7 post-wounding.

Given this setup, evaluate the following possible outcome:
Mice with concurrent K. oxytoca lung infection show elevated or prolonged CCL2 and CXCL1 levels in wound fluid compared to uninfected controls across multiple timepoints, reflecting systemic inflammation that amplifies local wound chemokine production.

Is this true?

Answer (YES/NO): NO